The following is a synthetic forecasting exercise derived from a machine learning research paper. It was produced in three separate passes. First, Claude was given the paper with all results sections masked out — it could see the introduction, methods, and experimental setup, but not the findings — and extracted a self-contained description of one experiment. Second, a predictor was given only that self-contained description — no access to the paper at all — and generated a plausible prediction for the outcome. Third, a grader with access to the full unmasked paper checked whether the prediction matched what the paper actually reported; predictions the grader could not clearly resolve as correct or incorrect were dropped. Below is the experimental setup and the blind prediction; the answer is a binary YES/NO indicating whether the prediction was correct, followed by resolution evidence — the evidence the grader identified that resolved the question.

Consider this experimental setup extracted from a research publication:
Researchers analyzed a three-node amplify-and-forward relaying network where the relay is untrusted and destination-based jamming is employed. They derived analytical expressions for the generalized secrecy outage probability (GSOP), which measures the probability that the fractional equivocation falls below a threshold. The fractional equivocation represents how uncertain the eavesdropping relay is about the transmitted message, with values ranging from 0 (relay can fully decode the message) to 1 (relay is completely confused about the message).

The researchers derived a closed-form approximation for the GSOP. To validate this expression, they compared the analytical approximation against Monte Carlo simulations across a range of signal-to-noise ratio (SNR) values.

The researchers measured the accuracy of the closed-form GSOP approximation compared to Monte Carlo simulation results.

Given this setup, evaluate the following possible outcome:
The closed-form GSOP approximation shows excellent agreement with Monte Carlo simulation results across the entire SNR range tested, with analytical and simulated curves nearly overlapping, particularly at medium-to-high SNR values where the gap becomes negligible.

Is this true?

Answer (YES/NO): NO